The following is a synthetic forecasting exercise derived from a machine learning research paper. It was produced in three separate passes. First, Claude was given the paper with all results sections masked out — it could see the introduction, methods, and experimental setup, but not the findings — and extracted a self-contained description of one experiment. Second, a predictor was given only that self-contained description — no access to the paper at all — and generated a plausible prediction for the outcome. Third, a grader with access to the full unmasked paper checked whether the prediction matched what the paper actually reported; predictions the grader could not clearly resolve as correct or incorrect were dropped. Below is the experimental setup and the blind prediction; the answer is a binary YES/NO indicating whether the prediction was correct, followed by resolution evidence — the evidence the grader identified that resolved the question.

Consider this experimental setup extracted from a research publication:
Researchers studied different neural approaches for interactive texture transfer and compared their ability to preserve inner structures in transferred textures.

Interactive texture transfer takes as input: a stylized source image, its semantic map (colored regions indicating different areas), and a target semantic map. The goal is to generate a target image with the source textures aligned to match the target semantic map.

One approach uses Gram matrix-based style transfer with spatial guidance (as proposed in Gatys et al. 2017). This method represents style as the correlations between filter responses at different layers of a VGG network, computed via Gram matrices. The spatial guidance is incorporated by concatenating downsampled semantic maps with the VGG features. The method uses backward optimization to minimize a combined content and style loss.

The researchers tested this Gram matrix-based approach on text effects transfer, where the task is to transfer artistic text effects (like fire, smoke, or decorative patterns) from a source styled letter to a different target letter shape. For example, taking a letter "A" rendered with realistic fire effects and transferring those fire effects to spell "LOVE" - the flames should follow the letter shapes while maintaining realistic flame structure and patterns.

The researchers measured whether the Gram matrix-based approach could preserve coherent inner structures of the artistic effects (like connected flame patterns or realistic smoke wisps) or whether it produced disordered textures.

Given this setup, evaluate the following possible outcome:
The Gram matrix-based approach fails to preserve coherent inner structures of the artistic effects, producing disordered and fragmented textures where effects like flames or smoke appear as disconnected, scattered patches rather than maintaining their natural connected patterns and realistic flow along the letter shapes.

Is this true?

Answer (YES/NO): YES